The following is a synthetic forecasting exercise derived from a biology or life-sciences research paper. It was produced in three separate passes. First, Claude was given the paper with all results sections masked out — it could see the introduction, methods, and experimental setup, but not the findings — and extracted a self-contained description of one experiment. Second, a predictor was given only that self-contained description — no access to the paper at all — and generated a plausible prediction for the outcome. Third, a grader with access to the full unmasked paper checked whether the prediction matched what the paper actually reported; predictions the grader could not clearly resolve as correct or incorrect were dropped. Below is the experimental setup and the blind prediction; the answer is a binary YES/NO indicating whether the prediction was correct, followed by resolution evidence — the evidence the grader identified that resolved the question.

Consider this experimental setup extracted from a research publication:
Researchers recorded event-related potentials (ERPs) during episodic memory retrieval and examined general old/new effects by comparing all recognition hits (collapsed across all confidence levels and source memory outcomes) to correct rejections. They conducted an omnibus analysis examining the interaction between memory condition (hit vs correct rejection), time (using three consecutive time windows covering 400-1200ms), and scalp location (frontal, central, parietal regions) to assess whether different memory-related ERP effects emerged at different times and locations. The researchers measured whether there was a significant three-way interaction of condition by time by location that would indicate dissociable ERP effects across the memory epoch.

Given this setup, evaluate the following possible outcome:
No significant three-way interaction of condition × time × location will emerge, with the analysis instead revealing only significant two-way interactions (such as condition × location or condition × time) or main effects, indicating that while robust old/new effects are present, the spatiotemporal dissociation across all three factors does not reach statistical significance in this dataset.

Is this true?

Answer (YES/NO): NO